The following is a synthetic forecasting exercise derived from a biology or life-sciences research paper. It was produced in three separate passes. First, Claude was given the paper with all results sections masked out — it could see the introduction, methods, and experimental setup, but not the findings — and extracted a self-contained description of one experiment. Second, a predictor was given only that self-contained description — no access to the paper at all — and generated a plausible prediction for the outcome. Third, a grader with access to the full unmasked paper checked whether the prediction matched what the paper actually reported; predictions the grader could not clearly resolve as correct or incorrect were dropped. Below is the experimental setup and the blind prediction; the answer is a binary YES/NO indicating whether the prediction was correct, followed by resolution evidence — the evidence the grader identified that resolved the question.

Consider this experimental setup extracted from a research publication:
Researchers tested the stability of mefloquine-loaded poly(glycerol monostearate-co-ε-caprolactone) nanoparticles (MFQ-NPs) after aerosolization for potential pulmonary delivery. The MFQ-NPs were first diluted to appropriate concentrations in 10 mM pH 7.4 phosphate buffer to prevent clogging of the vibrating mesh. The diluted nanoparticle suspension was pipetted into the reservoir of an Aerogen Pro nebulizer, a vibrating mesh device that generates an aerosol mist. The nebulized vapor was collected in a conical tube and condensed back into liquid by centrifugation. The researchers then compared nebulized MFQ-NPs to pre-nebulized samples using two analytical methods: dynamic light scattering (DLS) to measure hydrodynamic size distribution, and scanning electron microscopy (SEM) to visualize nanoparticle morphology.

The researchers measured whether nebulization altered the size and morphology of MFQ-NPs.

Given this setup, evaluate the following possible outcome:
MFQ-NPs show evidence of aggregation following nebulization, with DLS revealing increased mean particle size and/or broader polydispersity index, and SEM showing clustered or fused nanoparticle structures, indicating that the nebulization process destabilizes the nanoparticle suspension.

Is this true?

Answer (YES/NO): NO